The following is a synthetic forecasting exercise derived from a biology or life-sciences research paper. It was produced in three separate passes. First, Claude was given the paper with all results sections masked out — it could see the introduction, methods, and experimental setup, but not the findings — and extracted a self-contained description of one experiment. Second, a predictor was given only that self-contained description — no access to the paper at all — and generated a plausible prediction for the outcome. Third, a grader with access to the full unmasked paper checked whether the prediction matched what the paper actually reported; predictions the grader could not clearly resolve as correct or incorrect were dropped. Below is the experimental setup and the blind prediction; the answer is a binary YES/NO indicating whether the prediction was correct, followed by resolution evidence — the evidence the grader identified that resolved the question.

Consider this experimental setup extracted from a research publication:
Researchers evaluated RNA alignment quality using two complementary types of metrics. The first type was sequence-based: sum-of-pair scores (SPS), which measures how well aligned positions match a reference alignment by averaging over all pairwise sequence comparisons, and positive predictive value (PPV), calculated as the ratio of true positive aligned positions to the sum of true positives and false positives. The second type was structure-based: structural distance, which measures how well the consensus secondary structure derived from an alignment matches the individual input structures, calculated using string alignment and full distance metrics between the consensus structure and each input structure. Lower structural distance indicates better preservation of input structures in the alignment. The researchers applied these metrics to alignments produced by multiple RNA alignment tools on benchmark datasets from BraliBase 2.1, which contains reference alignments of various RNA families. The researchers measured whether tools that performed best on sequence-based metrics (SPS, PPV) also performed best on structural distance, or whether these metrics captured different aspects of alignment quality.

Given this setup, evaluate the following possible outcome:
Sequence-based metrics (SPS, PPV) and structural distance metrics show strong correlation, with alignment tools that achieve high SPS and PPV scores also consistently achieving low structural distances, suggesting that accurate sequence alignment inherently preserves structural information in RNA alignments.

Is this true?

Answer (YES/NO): NO